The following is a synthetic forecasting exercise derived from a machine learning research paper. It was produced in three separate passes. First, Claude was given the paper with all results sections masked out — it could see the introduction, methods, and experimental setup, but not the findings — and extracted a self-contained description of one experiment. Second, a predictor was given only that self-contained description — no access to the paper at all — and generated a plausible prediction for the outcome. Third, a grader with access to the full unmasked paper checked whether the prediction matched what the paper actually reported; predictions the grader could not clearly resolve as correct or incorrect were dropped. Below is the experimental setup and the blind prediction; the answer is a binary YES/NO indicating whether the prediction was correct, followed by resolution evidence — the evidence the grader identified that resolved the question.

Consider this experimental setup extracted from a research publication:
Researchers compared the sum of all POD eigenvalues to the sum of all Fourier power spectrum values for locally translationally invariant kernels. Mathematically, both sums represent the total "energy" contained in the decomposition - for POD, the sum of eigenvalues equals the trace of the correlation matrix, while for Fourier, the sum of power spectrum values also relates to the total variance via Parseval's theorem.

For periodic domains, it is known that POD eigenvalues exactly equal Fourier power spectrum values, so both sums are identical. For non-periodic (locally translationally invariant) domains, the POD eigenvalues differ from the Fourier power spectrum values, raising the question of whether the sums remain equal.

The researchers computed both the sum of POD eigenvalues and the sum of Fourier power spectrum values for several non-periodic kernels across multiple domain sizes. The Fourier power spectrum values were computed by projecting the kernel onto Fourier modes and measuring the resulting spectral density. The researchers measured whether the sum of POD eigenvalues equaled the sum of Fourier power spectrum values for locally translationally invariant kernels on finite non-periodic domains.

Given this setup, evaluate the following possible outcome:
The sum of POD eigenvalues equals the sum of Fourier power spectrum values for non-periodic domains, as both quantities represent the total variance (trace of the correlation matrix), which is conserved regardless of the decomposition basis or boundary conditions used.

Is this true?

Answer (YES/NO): YES